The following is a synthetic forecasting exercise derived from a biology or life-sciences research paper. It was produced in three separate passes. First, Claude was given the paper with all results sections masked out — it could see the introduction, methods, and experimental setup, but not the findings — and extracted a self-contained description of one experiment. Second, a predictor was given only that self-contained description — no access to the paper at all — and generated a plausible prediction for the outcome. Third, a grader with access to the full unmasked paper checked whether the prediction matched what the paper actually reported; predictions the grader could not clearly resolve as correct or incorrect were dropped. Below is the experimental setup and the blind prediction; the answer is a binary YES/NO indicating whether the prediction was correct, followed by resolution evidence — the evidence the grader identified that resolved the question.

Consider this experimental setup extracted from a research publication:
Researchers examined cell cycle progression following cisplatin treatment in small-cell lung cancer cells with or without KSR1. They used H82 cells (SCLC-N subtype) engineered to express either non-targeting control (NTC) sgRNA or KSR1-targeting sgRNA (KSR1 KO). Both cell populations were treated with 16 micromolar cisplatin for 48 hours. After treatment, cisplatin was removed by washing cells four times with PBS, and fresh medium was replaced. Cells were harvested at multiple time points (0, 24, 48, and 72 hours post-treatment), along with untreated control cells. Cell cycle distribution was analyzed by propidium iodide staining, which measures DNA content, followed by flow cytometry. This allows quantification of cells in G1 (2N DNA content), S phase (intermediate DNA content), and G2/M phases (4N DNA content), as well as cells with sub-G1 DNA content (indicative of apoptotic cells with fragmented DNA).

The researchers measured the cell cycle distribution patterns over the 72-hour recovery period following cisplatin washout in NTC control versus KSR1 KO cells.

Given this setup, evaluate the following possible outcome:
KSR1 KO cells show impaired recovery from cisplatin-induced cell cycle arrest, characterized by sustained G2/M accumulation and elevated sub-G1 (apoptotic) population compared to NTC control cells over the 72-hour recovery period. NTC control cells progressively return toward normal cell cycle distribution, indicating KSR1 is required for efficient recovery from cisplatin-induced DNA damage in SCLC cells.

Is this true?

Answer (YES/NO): NO